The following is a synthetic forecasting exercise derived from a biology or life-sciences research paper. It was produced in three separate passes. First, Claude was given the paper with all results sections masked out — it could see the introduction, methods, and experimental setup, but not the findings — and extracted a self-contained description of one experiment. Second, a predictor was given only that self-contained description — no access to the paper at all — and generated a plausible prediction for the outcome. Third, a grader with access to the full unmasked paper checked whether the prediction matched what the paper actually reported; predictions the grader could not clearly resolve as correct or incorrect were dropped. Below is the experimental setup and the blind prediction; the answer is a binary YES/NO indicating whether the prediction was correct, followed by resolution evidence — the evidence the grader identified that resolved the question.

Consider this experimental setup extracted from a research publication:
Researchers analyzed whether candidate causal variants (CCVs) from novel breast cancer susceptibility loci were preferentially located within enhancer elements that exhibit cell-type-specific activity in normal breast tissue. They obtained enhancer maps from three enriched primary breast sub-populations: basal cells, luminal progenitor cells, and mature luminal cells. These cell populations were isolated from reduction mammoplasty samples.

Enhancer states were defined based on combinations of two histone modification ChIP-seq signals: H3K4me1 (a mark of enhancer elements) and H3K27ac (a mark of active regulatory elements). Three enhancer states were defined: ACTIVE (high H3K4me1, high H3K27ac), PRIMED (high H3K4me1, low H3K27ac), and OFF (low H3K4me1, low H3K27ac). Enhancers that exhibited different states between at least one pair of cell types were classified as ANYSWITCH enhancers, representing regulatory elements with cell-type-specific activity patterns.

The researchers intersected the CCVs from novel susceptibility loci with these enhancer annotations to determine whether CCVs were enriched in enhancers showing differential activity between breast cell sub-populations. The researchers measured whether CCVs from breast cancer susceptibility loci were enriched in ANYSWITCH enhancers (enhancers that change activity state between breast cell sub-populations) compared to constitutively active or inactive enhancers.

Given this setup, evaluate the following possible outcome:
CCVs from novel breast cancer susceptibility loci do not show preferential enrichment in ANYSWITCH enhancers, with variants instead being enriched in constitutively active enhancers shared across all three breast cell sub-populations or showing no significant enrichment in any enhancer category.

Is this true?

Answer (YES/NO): NO